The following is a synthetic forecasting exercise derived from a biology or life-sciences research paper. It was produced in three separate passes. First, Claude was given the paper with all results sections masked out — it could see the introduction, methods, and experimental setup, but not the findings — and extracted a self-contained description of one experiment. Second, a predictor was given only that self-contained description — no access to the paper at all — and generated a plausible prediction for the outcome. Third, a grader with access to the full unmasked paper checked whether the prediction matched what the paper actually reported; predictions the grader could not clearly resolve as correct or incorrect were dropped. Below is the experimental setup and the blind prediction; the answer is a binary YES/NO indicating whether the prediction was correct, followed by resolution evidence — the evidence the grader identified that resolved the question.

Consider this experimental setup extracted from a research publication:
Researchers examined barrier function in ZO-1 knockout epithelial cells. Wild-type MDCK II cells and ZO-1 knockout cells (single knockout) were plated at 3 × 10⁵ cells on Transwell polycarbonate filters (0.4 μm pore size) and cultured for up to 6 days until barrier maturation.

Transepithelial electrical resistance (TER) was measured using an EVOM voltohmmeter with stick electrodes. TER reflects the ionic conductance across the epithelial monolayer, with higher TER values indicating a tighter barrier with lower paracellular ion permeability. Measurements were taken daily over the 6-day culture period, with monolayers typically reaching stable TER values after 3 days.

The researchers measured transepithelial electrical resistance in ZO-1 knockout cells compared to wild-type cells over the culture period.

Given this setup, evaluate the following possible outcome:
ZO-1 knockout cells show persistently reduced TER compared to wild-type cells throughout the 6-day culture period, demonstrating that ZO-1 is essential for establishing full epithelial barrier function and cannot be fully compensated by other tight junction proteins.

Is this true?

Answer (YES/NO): YES